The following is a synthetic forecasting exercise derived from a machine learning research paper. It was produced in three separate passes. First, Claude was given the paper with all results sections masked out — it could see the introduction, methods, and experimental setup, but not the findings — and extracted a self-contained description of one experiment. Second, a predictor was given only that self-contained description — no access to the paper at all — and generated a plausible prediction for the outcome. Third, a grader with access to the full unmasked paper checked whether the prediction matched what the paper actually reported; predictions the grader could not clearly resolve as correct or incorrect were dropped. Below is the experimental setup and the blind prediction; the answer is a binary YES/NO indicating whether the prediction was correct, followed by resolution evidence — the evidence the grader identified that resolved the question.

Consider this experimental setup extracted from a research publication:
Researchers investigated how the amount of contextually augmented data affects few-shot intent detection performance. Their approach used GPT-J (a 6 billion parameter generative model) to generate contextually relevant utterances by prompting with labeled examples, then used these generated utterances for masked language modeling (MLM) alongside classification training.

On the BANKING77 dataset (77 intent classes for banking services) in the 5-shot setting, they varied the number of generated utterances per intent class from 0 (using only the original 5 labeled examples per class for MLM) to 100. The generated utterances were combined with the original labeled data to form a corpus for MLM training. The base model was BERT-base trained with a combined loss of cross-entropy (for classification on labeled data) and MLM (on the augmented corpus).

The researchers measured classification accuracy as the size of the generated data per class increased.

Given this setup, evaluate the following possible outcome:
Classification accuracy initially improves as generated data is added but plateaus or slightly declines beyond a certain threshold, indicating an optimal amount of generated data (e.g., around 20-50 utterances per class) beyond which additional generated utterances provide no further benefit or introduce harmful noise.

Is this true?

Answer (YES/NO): YES